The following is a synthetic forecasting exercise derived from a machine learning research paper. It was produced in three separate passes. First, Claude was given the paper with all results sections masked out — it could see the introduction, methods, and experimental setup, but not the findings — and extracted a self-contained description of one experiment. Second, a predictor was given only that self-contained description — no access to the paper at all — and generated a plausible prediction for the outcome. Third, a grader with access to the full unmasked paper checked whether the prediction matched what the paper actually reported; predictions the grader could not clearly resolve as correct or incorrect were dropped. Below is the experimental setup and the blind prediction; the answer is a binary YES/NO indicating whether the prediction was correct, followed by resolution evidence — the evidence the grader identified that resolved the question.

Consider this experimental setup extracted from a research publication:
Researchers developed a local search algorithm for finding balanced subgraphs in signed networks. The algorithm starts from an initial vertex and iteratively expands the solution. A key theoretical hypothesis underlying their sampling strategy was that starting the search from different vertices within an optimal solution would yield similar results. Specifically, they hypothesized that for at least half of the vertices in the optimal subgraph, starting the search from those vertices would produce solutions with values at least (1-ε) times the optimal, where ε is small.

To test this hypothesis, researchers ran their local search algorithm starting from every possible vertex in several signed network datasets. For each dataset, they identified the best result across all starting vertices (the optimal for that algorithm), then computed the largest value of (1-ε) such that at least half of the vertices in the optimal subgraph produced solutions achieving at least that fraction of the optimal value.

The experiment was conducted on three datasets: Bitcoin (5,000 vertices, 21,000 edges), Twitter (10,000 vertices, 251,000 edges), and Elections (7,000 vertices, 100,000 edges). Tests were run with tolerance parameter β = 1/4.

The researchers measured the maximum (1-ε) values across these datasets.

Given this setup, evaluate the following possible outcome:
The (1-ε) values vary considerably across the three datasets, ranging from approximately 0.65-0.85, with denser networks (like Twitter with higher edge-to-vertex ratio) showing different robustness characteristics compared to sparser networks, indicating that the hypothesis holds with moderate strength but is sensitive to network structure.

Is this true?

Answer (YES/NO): NO